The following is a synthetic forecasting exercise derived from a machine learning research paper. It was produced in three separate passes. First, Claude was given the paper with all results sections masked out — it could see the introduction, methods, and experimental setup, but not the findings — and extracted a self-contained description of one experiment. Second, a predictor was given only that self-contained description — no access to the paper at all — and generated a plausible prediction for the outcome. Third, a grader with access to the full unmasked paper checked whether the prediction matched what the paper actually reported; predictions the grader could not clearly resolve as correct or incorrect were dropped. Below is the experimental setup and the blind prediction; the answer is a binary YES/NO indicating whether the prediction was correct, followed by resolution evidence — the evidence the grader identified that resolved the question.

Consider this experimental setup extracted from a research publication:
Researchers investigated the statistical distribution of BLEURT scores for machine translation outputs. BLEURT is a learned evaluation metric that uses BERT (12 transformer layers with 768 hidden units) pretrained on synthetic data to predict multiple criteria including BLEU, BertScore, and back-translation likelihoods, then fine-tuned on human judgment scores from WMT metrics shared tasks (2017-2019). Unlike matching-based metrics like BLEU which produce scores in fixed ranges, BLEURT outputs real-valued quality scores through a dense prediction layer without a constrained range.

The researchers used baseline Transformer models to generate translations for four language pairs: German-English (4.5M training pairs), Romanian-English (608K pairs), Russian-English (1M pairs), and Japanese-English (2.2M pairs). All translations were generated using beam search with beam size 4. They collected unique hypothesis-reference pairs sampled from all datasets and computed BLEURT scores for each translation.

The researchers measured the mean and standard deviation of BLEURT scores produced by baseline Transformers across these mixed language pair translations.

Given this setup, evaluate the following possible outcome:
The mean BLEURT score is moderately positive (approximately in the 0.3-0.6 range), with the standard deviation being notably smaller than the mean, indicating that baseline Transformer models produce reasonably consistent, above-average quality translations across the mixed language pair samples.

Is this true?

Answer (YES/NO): NO